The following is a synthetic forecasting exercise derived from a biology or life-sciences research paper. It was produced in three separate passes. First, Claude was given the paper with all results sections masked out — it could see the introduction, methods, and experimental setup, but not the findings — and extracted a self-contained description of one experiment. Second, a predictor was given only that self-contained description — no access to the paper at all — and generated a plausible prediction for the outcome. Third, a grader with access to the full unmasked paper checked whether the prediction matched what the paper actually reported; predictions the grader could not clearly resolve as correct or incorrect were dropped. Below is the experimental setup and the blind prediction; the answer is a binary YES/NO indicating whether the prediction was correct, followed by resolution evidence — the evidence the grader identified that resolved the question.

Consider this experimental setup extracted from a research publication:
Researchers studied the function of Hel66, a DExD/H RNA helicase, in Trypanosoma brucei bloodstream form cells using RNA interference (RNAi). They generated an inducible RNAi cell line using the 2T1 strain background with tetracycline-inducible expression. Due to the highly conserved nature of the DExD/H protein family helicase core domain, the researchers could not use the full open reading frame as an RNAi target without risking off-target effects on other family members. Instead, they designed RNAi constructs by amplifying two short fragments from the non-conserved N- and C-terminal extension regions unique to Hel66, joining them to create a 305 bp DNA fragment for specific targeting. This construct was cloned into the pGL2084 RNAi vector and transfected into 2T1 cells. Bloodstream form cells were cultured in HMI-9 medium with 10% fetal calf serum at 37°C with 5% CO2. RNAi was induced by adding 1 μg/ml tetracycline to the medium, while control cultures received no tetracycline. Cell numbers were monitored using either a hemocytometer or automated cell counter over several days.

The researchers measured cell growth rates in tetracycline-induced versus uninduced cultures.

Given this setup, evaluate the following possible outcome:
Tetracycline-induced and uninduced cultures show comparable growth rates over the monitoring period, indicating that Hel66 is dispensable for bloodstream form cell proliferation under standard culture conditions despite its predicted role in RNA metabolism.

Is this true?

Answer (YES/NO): NO